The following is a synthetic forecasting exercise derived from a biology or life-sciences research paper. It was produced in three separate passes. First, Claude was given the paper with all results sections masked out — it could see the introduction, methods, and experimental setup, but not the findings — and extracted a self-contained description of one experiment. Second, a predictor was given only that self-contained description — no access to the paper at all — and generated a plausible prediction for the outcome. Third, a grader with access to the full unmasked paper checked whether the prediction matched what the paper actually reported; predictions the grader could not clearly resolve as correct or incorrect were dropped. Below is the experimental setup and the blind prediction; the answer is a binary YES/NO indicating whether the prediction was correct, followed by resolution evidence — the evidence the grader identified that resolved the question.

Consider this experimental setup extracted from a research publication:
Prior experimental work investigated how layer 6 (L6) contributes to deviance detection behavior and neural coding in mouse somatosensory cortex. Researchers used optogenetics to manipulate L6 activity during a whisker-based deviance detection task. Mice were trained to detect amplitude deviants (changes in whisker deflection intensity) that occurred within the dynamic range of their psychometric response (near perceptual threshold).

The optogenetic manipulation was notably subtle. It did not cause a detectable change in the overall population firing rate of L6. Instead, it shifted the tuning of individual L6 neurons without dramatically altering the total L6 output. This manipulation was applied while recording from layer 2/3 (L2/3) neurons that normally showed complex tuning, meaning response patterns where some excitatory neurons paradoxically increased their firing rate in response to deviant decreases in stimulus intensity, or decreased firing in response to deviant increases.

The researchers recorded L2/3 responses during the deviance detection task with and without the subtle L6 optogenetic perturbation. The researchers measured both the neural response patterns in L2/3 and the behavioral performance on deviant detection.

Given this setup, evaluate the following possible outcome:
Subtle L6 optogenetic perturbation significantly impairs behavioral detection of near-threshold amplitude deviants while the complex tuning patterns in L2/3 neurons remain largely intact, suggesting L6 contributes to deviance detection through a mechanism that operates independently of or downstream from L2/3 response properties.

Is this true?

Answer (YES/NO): NO